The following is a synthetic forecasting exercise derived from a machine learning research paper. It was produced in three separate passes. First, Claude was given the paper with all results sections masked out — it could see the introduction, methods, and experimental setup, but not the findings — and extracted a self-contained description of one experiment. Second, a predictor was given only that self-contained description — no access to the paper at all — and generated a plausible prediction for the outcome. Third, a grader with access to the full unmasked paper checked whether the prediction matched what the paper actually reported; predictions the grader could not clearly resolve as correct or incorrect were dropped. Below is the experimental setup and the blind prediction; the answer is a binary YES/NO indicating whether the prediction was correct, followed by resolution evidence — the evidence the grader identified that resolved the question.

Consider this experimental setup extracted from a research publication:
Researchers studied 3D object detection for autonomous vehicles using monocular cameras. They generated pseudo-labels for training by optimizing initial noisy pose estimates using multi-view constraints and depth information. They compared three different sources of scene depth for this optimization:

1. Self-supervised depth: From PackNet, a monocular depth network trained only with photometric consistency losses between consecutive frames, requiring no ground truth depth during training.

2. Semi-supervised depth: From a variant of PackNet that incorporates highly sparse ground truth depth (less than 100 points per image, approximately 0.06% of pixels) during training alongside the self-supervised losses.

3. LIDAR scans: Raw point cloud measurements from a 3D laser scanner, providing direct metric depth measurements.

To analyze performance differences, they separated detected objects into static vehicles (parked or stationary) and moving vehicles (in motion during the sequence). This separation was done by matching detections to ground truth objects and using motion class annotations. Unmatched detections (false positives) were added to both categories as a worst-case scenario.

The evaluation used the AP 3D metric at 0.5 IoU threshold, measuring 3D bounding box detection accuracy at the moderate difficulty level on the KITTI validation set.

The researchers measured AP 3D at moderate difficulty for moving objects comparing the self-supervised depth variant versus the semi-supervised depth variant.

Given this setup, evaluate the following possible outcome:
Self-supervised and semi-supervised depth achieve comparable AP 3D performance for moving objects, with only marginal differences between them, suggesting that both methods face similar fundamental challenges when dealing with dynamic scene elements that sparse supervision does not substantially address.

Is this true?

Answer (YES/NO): NO